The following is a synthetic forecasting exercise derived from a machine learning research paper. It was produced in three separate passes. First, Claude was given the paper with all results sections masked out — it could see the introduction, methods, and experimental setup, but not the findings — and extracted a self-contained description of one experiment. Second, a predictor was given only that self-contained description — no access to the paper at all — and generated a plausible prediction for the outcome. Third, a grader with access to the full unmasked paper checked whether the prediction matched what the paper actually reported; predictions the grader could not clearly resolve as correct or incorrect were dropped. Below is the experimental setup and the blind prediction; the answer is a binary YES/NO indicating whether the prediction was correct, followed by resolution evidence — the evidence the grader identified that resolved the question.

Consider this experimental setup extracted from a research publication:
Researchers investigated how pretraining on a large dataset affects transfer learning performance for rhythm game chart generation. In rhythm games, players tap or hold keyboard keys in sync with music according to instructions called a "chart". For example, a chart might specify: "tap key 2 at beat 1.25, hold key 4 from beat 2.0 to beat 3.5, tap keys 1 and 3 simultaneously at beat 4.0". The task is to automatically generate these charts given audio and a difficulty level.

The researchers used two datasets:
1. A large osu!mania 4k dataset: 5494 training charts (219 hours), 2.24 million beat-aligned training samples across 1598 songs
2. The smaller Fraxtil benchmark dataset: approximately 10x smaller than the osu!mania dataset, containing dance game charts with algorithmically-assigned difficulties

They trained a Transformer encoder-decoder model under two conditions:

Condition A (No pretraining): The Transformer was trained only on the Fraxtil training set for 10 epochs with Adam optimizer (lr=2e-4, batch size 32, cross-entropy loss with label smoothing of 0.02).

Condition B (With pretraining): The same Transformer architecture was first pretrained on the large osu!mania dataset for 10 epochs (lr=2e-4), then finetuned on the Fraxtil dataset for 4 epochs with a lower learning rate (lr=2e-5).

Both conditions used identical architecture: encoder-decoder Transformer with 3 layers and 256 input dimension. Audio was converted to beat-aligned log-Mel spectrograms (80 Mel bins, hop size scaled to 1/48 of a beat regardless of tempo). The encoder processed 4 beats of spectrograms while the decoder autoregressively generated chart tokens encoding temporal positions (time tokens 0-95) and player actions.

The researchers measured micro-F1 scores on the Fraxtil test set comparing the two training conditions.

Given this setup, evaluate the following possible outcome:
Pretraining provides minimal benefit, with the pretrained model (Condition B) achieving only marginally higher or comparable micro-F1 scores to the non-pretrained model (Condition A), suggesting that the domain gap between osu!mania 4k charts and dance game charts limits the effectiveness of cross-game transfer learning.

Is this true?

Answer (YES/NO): NO